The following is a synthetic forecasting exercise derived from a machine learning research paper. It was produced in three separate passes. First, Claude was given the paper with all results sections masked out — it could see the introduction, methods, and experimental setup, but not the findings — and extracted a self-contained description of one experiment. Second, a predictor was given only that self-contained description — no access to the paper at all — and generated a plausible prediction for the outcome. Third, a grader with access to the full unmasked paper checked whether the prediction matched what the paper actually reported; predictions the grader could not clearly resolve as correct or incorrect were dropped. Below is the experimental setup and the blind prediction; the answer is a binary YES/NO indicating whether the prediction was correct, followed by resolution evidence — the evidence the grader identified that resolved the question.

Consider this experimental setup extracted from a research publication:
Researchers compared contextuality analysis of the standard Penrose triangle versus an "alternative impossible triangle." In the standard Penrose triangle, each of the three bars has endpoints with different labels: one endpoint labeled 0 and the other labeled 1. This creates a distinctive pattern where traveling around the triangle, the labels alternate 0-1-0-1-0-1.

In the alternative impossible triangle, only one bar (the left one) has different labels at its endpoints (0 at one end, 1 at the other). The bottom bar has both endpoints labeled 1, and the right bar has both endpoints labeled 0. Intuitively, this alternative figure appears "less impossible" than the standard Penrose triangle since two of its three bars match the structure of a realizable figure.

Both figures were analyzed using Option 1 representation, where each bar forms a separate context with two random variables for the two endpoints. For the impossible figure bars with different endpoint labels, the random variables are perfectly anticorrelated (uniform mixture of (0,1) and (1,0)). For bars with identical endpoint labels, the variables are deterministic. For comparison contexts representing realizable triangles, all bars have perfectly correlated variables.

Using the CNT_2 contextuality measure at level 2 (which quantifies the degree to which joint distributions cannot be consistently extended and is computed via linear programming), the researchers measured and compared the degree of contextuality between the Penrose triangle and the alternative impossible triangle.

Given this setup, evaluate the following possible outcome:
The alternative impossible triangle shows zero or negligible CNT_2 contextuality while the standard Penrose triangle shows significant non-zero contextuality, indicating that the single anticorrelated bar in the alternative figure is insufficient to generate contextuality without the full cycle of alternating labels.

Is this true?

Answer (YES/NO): NO